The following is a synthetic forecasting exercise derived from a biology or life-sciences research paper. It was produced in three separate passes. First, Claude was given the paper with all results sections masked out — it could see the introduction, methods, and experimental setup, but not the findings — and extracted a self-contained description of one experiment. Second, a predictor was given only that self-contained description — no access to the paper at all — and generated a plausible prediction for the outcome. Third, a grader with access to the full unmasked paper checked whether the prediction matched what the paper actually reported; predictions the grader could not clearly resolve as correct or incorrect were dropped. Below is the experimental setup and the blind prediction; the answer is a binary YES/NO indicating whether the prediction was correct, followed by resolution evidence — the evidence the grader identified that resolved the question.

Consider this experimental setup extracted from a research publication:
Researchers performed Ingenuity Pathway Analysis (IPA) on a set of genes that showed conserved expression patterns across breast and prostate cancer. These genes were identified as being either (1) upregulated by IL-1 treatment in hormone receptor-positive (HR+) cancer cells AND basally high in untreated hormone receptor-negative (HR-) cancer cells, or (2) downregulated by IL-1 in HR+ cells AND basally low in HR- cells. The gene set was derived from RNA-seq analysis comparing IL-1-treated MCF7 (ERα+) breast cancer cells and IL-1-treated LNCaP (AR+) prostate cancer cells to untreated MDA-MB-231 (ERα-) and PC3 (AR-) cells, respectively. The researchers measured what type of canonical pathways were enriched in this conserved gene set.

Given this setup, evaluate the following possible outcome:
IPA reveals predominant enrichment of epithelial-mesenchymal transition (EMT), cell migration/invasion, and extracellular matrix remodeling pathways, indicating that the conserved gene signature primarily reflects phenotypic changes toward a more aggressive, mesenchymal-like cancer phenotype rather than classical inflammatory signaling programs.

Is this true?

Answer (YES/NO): NO